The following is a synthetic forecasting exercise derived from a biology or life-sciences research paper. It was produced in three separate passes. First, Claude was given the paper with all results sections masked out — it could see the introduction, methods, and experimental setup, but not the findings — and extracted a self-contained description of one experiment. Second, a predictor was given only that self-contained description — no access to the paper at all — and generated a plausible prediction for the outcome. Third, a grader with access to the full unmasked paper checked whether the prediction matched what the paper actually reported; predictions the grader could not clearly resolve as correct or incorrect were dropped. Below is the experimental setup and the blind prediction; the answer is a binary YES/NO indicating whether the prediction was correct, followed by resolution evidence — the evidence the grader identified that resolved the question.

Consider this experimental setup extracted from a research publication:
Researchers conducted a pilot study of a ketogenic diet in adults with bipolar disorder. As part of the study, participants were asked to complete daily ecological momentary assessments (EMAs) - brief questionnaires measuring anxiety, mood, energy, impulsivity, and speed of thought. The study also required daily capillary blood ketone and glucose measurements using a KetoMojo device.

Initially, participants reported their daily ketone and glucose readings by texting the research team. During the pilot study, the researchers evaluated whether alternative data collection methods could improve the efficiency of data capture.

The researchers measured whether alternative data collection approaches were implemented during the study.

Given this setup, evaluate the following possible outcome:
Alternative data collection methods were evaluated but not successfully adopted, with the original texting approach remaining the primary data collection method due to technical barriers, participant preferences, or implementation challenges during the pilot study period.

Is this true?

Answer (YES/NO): NO